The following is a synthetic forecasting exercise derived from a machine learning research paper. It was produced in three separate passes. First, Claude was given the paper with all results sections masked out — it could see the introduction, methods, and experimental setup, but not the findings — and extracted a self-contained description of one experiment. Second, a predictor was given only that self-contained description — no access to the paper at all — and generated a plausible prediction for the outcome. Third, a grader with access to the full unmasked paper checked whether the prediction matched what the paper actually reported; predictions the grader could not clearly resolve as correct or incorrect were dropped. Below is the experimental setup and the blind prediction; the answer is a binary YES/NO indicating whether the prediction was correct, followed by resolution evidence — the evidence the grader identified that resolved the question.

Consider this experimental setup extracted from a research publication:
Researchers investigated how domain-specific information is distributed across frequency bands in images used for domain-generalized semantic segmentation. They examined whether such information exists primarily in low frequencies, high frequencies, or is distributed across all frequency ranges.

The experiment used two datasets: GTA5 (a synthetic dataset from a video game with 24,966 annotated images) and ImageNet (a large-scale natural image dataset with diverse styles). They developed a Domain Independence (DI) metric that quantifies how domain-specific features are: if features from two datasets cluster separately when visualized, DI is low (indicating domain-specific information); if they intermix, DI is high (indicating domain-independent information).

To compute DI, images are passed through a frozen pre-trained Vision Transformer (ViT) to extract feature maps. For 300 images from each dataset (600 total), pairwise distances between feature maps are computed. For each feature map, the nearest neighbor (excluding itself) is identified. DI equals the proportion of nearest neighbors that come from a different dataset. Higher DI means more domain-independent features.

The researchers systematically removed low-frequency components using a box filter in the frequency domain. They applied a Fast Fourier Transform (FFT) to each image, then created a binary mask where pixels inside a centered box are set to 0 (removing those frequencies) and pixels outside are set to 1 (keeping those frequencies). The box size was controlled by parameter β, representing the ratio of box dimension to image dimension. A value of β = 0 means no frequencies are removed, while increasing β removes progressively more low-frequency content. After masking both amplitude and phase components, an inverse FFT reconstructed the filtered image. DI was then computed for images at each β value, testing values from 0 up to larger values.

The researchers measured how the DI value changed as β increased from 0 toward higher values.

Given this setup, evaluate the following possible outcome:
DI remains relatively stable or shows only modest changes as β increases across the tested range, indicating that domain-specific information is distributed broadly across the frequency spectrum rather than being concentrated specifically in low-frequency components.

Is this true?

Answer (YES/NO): NO